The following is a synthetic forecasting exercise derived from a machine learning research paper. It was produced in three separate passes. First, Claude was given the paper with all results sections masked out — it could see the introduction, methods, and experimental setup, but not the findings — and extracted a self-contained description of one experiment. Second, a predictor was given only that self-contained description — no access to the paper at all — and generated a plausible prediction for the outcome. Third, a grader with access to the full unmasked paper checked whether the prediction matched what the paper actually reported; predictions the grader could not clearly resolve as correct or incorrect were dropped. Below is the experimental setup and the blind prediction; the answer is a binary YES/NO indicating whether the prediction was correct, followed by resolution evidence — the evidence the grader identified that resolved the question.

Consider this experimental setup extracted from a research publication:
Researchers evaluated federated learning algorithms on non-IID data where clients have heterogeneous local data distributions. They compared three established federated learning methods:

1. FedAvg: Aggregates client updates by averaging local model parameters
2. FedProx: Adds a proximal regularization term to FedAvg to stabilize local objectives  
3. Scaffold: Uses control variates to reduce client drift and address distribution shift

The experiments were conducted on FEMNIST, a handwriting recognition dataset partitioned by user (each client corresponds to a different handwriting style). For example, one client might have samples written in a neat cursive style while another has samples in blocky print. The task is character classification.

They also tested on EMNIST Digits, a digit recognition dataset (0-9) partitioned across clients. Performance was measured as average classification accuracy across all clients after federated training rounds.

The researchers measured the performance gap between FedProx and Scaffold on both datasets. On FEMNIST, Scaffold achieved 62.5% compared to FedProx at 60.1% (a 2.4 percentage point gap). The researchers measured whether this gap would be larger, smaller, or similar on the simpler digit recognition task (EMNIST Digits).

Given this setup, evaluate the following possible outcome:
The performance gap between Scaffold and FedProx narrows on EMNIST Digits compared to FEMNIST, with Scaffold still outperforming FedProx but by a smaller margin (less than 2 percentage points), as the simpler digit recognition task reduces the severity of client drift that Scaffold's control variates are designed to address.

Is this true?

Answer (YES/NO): YES